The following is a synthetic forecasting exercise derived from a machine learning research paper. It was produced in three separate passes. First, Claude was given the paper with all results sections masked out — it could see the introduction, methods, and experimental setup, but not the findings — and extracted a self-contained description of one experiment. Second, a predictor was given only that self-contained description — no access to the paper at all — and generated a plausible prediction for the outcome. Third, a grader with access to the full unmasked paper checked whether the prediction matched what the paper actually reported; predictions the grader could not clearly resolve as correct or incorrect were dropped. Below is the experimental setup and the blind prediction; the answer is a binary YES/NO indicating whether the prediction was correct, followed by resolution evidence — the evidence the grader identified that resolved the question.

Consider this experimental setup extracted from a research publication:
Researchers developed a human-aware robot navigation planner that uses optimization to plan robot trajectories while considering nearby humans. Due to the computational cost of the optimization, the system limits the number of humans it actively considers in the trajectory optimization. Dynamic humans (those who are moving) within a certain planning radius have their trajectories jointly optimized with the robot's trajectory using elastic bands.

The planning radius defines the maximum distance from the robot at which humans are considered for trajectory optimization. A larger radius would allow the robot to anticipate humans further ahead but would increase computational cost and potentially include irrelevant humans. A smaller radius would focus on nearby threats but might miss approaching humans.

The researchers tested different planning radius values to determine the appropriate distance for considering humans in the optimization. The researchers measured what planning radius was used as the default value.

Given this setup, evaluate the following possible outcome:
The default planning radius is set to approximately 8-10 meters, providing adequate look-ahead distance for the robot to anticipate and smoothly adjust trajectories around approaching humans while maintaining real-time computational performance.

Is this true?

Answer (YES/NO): YES